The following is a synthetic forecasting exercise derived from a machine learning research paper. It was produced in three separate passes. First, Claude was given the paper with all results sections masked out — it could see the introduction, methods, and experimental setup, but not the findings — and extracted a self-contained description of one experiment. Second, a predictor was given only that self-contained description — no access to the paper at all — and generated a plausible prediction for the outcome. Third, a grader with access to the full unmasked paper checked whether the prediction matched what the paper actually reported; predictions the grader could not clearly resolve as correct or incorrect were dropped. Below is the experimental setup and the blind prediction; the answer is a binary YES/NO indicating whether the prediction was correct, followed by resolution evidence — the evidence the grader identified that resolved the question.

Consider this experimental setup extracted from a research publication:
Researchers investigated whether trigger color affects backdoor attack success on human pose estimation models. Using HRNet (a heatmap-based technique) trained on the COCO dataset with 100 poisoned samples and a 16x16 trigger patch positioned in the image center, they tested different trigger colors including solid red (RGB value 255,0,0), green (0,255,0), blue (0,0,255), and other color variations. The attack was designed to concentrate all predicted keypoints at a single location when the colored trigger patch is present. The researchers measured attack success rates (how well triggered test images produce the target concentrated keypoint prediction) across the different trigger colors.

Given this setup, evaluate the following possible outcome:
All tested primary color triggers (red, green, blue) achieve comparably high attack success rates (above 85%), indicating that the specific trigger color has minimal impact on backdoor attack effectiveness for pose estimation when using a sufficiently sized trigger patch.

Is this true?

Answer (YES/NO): NO